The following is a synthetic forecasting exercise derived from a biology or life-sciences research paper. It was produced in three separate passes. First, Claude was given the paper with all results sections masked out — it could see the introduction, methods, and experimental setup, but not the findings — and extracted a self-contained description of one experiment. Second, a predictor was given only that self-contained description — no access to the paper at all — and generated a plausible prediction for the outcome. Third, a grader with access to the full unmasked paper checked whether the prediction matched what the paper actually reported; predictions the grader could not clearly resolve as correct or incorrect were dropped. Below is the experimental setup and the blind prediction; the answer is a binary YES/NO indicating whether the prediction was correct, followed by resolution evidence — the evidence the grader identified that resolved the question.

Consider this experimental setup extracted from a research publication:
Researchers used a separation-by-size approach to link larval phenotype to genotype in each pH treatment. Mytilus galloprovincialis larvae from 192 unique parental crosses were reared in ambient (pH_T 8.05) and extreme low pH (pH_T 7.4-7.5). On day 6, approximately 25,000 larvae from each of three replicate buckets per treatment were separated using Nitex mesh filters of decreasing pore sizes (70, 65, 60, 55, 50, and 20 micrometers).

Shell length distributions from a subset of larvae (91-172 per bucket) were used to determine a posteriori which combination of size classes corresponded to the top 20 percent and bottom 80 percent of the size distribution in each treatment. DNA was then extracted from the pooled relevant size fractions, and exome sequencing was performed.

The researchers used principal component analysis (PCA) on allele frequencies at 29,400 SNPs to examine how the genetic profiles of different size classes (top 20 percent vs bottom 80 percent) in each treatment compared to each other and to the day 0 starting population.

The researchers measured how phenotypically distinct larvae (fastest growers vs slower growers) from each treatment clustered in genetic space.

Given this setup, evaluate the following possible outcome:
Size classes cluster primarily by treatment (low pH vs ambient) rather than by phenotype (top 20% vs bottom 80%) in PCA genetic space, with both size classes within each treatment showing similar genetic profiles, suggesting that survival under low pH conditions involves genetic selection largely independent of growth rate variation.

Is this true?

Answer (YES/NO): NO